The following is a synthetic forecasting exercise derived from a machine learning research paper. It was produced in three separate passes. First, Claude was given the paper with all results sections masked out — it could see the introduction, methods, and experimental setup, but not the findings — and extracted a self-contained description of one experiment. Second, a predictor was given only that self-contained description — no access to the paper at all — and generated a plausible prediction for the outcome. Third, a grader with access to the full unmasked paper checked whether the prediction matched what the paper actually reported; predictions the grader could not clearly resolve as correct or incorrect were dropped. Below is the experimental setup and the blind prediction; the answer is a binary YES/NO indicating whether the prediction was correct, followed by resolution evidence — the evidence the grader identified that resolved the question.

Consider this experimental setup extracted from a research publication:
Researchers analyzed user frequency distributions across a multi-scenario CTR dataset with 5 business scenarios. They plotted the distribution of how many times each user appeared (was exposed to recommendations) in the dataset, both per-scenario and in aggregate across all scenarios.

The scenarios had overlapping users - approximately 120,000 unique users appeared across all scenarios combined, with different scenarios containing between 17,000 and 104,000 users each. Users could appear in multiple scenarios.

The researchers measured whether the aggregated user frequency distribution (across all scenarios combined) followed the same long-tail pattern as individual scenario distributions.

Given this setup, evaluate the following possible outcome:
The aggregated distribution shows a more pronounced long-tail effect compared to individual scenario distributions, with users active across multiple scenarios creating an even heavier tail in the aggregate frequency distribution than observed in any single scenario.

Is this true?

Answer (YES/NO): NO